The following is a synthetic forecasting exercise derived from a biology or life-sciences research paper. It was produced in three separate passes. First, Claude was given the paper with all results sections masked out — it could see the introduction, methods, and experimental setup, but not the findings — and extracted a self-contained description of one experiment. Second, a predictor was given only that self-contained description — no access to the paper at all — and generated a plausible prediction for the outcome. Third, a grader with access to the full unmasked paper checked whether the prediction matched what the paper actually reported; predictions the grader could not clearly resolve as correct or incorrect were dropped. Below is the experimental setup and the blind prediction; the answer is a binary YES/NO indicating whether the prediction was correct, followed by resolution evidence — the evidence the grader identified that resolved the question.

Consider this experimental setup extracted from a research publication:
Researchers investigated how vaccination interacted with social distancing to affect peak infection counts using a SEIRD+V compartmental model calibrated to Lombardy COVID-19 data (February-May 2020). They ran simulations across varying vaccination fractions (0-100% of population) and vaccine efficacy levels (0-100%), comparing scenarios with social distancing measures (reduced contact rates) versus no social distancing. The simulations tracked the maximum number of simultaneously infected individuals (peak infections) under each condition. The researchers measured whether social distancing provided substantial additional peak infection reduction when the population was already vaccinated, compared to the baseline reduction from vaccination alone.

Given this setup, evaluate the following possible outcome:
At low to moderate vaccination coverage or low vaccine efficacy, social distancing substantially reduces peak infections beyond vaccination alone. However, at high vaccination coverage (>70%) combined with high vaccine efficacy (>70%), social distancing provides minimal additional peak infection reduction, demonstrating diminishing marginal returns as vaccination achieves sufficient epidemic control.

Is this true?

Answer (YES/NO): NO